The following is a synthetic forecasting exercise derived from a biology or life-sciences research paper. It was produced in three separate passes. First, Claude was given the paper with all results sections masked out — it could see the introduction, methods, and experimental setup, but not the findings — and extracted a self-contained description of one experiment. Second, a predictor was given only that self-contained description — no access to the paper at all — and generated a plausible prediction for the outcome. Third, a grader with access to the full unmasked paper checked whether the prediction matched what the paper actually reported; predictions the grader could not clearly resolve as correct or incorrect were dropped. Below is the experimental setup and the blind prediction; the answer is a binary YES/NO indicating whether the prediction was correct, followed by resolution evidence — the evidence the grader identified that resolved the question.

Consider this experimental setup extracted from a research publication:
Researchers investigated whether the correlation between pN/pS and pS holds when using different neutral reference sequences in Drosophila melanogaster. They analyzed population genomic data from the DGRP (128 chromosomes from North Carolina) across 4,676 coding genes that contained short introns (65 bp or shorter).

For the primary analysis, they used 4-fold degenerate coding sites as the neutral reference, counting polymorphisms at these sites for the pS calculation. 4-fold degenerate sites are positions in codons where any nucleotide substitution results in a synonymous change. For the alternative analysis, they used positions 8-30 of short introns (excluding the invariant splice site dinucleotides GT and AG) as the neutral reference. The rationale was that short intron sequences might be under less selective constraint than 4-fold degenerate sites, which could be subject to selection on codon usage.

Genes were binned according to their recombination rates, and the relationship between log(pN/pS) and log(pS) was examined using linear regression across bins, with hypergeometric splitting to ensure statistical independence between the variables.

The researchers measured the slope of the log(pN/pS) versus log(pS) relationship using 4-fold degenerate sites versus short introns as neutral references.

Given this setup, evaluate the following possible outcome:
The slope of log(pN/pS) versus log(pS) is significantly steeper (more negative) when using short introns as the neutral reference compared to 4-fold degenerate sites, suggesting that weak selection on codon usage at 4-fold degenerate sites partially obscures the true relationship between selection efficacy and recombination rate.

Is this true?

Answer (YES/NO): NO